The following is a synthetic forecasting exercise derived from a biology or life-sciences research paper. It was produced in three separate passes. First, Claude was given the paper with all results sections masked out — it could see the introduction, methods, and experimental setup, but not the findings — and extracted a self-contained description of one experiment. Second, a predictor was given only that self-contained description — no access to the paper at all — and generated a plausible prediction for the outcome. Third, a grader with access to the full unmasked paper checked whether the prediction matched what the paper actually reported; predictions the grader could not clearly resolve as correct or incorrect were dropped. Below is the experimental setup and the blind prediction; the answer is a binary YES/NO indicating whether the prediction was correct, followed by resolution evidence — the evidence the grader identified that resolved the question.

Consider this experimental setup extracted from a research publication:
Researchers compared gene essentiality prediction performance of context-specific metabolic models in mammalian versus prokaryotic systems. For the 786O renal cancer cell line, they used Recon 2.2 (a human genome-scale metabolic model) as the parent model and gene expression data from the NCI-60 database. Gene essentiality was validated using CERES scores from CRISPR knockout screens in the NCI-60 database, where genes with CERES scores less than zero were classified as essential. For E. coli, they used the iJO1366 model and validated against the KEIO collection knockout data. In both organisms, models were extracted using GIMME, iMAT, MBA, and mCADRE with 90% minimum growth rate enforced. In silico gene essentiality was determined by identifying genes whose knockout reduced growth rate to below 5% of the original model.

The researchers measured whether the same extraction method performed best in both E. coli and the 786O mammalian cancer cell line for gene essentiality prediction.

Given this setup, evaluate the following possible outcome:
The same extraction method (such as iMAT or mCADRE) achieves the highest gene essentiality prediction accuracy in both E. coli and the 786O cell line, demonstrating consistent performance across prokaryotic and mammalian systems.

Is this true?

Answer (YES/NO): NO